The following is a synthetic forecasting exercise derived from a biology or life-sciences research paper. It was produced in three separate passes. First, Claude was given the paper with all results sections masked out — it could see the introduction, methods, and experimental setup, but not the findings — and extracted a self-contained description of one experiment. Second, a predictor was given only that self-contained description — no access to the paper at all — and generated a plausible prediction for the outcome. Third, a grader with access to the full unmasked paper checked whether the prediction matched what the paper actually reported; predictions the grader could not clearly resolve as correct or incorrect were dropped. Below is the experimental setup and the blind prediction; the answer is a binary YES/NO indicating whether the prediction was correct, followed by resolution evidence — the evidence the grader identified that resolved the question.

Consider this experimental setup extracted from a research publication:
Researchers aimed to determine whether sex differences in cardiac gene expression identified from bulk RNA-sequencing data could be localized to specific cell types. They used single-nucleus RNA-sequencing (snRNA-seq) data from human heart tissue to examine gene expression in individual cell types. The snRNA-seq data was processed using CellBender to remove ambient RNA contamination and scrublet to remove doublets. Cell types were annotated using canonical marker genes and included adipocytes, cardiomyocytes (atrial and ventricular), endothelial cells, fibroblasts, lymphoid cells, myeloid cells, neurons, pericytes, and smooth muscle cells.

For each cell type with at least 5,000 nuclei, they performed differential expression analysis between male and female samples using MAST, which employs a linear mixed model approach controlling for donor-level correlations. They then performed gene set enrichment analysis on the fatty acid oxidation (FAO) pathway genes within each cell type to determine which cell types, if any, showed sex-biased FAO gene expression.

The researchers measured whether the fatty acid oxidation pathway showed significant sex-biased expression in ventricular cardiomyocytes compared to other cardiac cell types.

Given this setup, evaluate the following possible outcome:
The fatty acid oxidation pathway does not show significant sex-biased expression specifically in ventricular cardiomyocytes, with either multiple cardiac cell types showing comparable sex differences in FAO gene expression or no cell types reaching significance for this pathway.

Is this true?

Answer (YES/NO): NO